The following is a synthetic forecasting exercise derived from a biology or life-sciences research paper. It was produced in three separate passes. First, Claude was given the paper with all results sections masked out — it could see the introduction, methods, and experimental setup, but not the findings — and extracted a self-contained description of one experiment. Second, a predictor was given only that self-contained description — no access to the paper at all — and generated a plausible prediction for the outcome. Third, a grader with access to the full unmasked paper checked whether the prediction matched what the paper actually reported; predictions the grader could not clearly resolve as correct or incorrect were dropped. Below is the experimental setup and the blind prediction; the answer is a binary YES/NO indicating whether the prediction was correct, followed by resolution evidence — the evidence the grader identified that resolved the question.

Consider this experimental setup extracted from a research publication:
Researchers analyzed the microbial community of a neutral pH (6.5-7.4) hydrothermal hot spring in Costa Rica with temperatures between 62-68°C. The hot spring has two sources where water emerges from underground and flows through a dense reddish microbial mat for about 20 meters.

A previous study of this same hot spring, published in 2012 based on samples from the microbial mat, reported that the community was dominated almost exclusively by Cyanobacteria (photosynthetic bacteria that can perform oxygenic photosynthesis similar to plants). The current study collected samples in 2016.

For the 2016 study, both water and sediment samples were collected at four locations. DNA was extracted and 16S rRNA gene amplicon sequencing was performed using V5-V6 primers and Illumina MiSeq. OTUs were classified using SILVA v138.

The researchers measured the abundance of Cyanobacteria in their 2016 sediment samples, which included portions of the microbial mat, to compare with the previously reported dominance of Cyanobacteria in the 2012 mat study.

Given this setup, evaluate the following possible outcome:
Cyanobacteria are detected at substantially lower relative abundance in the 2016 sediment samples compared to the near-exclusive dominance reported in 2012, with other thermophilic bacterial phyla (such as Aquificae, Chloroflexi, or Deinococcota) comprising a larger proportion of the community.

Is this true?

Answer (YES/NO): YES